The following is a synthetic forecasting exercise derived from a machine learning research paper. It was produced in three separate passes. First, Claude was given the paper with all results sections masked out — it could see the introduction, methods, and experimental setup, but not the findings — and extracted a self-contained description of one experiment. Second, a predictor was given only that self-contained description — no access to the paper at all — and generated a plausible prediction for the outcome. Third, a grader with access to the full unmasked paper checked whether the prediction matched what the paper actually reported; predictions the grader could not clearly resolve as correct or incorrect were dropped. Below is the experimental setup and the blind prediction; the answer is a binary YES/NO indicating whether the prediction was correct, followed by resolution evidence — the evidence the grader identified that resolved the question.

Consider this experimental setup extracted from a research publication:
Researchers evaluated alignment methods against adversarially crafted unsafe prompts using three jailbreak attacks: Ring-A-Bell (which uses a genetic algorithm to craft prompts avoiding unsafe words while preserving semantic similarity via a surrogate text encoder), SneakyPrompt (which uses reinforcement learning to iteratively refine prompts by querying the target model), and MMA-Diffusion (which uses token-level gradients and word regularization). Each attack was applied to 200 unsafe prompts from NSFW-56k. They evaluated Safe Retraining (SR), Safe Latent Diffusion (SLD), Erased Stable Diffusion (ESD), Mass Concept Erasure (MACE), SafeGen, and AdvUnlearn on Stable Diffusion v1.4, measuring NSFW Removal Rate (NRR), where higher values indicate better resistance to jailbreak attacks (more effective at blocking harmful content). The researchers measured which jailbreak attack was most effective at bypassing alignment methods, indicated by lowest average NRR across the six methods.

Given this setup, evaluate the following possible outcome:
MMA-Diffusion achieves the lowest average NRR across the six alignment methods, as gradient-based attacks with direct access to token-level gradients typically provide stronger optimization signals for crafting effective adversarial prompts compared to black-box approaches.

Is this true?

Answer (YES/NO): NO